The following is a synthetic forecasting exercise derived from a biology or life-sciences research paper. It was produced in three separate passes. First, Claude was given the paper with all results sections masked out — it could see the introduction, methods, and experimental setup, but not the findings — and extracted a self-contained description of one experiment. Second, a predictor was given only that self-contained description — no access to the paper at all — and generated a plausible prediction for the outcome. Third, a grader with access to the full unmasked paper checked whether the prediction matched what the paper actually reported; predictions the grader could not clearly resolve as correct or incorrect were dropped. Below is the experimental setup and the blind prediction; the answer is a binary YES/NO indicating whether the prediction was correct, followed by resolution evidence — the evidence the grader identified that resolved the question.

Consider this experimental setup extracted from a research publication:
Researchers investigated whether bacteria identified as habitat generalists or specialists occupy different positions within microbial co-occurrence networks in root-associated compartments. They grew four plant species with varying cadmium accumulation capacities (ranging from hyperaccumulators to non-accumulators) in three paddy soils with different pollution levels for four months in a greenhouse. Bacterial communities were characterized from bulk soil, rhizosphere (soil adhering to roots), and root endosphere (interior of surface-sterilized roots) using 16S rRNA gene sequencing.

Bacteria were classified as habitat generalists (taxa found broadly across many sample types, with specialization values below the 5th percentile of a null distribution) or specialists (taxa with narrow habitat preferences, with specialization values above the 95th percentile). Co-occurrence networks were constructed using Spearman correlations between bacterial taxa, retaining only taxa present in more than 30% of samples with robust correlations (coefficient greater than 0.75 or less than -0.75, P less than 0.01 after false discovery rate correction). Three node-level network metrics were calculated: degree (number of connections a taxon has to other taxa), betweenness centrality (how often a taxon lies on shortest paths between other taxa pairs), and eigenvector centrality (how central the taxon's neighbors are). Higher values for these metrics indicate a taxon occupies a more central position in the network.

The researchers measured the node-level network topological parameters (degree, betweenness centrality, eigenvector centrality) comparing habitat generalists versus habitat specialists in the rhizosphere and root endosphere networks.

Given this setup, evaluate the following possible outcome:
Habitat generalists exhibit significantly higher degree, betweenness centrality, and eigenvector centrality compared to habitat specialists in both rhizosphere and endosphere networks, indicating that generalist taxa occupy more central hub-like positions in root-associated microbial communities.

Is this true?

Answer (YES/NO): NO